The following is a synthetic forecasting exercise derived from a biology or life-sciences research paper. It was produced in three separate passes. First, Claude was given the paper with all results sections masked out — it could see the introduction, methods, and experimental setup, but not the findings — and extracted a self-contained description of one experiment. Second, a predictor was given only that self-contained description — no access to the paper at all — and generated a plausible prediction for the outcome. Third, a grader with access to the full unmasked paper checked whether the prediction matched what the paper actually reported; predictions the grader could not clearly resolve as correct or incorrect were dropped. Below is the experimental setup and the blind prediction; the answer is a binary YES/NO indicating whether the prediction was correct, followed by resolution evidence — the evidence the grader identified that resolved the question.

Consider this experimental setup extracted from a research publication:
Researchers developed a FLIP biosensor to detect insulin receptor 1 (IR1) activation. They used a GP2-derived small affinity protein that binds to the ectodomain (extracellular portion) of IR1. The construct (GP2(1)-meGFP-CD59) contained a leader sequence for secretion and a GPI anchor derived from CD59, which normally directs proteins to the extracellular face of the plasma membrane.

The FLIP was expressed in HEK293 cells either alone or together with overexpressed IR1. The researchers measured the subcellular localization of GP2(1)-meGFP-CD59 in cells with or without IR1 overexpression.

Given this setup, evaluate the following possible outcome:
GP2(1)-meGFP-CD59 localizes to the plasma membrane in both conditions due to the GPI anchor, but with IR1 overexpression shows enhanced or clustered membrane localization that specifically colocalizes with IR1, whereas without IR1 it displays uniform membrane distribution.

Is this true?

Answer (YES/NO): NO